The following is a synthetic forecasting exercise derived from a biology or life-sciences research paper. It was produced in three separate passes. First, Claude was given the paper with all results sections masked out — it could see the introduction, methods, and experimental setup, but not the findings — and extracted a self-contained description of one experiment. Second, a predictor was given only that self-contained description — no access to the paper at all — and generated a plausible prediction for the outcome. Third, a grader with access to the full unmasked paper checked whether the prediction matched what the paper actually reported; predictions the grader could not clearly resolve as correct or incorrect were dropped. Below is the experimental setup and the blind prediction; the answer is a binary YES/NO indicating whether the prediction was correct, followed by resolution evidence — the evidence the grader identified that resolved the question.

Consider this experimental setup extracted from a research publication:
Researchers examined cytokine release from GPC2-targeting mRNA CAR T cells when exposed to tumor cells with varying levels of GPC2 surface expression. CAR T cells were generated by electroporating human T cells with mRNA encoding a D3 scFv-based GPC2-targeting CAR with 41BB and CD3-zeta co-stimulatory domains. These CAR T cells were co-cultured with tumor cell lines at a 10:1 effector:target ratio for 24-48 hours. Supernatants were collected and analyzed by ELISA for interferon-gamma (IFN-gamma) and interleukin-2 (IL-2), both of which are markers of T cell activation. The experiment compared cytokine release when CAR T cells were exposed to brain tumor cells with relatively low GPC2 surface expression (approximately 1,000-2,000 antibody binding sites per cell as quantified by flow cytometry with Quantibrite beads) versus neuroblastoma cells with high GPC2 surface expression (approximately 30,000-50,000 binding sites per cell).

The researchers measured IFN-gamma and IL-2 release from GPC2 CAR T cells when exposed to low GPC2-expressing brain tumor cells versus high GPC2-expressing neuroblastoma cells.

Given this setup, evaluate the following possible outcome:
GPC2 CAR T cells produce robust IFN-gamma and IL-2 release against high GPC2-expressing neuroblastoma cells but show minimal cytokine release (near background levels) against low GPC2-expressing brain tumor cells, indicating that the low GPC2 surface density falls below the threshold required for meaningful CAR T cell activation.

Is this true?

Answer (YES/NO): NO